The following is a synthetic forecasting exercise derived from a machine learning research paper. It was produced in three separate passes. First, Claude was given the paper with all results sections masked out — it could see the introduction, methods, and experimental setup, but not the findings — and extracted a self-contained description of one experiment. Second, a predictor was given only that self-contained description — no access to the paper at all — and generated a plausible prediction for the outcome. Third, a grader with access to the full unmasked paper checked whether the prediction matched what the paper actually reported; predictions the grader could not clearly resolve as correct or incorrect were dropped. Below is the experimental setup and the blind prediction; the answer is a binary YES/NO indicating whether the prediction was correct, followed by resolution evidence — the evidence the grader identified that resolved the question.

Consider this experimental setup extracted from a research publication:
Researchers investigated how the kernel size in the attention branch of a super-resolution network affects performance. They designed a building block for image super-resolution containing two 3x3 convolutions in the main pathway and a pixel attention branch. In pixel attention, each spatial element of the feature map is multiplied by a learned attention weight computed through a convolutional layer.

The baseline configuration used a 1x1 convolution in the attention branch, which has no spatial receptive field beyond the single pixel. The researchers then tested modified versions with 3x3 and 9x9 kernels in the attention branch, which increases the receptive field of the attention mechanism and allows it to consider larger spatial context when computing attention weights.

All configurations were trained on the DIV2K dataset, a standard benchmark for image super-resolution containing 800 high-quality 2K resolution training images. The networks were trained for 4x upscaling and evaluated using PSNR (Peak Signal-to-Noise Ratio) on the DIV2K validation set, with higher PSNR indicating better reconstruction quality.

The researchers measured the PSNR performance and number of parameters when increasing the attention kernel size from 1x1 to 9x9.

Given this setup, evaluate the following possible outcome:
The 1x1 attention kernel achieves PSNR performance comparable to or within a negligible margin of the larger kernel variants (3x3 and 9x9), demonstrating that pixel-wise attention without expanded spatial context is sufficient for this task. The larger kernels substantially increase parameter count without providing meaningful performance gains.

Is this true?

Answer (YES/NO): NO